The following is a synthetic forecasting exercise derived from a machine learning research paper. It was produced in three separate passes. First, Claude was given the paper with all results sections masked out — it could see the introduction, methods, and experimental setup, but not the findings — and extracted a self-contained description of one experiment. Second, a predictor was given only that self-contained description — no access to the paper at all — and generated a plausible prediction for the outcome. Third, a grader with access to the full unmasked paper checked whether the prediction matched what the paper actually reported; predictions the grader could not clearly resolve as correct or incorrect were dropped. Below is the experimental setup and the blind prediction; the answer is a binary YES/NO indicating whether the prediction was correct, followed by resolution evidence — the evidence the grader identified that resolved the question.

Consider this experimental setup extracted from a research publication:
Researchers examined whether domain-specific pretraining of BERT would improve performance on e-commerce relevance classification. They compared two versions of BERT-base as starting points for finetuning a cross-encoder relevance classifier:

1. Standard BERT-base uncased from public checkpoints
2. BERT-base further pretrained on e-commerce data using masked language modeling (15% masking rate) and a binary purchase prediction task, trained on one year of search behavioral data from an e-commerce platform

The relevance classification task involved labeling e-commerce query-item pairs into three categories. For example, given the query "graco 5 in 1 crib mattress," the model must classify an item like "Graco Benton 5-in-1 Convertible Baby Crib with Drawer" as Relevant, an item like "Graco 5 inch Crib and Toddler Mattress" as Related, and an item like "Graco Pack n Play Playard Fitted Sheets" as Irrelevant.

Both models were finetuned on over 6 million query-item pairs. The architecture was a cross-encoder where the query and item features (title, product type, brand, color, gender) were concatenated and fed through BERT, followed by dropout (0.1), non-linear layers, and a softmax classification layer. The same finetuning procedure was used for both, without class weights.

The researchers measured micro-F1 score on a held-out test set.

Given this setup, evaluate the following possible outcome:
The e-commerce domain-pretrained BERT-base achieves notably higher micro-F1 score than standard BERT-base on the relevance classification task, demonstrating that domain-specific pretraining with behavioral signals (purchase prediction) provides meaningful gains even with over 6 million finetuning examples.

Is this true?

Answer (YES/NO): YES